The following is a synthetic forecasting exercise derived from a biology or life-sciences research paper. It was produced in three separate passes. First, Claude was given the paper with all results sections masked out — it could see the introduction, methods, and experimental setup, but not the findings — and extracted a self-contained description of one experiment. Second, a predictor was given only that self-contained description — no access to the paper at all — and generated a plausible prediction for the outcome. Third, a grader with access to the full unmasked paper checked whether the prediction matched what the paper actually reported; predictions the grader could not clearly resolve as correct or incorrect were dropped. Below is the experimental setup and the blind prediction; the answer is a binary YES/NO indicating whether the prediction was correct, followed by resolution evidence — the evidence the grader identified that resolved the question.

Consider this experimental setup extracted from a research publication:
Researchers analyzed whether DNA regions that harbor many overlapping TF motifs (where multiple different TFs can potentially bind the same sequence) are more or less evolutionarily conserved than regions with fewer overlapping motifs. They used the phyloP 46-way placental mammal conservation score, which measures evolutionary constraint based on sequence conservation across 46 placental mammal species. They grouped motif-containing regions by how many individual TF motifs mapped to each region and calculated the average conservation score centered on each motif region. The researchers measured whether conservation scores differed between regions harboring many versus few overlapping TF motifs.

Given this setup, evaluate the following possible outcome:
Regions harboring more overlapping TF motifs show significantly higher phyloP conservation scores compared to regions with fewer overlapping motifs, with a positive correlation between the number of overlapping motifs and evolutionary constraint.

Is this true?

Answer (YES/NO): YES